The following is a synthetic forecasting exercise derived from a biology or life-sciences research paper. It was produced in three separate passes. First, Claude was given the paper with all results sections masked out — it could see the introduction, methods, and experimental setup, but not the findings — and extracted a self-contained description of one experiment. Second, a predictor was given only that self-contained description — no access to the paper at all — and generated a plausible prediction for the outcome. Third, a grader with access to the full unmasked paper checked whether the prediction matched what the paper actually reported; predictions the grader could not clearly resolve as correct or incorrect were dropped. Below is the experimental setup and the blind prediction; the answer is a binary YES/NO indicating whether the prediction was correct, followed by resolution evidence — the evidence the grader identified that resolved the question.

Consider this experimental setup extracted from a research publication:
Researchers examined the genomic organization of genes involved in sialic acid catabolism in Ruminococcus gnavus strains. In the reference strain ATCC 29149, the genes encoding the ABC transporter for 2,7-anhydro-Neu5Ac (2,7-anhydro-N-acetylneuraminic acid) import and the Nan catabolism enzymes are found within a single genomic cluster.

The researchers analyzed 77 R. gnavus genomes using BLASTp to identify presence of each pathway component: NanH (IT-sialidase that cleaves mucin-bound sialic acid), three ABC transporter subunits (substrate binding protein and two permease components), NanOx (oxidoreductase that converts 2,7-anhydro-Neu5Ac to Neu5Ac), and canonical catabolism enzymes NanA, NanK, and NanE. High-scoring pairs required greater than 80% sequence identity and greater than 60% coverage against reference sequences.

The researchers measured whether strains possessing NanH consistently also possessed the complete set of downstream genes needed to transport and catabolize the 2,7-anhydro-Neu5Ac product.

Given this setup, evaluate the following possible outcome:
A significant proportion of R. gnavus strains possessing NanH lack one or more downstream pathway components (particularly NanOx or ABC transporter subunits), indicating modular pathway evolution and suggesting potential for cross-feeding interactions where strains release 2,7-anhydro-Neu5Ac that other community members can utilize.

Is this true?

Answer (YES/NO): NO